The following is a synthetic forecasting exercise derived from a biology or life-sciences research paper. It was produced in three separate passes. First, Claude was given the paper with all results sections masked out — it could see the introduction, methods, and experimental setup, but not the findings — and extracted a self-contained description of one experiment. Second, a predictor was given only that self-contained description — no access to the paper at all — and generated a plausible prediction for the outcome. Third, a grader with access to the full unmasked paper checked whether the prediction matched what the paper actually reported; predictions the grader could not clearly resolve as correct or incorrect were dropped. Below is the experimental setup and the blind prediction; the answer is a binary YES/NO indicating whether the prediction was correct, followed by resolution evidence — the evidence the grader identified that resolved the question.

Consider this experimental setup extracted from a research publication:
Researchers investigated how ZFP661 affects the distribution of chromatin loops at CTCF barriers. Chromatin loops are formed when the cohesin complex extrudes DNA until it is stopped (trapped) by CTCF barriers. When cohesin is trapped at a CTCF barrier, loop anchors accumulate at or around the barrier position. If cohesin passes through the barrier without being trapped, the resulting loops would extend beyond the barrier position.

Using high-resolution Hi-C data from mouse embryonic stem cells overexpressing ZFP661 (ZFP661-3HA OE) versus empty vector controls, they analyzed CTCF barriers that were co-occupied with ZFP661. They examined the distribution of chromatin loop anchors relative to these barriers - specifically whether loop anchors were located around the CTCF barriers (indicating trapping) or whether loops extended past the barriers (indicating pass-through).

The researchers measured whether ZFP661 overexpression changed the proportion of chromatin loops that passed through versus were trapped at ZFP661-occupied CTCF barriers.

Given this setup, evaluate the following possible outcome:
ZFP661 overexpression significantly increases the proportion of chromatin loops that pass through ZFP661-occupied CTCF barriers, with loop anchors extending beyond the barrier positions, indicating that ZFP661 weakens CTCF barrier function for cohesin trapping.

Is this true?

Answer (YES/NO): YES